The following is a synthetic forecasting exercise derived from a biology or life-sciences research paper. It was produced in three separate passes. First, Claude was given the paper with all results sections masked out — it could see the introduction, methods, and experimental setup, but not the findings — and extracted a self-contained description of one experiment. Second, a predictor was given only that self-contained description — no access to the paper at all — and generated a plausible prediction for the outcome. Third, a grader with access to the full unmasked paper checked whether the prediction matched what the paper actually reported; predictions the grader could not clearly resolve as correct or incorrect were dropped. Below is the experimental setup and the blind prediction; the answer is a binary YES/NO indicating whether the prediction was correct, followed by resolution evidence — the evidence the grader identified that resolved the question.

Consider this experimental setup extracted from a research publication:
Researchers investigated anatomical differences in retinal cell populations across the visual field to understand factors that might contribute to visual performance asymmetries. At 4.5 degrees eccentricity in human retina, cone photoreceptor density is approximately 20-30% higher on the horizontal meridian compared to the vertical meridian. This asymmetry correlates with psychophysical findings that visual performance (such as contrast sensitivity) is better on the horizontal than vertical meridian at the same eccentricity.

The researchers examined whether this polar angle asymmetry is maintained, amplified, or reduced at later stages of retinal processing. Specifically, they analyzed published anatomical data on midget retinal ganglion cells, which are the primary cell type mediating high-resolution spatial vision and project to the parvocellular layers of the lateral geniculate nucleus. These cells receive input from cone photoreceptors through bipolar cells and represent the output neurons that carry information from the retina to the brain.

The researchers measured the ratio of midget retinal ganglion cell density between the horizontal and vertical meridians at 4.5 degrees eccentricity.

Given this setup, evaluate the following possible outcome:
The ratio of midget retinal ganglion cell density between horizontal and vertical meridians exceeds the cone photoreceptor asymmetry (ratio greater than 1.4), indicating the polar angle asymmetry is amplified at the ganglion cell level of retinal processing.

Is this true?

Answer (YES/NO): NO